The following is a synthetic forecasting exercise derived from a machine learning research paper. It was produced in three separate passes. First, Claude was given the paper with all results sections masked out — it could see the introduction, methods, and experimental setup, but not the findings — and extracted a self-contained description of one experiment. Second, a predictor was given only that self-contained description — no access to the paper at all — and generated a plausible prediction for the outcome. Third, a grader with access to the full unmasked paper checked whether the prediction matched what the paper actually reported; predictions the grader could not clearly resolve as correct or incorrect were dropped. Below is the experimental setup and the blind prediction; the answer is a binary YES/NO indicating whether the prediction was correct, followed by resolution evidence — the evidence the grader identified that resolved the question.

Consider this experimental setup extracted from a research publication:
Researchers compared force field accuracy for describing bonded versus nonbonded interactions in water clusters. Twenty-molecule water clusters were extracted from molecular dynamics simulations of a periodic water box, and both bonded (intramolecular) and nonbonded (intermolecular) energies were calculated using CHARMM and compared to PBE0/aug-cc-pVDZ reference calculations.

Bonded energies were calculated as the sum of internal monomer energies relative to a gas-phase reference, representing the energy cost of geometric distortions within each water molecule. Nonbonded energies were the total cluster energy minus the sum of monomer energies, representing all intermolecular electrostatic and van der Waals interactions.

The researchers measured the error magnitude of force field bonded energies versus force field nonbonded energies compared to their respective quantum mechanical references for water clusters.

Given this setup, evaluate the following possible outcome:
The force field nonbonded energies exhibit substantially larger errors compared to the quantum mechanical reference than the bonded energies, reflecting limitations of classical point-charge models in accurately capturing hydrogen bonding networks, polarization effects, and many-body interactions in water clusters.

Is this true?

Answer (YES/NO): YES